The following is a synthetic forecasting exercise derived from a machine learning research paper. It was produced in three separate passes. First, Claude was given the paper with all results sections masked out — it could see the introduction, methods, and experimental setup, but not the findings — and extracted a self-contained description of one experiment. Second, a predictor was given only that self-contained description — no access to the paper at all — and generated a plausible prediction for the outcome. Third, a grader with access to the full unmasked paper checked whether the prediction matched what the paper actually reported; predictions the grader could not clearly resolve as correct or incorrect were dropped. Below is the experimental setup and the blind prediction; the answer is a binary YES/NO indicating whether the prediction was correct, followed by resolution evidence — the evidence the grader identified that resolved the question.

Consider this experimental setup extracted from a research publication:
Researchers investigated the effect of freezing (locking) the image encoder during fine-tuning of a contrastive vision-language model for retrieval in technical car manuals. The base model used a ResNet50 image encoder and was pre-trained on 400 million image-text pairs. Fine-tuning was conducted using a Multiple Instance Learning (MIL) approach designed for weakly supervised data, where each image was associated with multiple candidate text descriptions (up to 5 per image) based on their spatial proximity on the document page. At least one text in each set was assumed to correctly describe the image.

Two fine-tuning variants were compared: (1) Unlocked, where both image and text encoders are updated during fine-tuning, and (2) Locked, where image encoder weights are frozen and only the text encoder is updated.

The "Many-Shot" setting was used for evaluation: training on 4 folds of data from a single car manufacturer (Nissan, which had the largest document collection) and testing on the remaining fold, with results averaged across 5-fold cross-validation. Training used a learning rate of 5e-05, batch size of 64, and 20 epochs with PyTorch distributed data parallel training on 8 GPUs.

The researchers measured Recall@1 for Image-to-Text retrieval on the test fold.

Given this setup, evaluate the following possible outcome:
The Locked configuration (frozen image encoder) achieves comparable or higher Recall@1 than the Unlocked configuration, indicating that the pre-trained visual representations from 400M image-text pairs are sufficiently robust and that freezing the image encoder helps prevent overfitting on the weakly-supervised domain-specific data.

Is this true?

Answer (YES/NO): YES